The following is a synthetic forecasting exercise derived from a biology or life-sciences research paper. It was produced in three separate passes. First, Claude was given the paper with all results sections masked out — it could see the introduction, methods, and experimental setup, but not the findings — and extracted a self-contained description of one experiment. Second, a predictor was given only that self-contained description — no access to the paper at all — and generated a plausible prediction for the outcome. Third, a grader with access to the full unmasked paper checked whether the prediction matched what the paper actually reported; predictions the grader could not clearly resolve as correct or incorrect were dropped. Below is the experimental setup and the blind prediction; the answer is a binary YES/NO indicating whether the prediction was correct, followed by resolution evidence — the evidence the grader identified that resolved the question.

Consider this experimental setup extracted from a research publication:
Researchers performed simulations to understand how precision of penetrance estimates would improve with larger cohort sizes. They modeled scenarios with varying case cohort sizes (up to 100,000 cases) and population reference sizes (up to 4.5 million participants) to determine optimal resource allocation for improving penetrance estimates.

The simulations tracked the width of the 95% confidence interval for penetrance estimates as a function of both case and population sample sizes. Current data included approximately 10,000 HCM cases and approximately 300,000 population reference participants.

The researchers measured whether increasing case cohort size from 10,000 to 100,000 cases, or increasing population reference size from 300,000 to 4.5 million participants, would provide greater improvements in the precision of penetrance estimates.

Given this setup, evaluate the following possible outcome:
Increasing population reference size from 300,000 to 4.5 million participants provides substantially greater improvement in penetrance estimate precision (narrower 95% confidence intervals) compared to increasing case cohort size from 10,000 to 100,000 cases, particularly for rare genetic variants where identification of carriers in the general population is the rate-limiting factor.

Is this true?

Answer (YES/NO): YES